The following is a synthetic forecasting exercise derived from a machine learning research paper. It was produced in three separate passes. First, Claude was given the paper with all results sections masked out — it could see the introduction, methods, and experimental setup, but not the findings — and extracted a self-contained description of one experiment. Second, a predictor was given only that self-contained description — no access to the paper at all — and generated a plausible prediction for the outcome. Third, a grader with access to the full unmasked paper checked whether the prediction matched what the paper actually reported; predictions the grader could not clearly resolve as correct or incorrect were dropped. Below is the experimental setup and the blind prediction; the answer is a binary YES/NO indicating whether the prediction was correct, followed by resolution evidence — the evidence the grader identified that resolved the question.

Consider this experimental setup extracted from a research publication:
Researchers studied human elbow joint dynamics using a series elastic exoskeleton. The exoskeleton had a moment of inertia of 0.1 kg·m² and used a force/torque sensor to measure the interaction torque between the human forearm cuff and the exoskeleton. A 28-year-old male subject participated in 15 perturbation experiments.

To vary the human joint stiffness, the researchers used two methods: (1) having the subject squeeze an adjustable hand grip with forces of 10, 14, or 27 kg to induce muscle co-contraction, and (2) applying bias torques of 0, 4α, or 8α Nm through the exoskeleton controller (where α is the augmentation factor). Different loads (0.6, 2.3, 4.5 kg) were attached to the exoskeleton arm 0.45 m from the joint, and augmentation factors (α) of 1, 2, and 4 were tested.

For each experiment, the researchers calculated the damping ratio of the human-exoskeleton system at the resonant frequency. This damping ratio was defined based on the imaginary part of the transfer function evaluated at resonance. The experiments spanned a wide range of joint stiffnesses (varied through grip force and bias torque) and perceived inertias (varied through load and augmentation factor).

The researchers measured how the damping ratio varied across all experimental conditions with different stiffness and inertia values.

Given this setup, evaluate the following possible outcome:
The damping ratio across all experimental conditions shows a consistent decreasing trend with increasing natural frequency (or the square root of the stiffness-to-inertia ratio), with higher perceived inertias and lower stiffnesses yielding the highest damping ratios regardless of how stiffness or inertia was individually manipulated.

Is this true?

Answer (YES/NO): NO